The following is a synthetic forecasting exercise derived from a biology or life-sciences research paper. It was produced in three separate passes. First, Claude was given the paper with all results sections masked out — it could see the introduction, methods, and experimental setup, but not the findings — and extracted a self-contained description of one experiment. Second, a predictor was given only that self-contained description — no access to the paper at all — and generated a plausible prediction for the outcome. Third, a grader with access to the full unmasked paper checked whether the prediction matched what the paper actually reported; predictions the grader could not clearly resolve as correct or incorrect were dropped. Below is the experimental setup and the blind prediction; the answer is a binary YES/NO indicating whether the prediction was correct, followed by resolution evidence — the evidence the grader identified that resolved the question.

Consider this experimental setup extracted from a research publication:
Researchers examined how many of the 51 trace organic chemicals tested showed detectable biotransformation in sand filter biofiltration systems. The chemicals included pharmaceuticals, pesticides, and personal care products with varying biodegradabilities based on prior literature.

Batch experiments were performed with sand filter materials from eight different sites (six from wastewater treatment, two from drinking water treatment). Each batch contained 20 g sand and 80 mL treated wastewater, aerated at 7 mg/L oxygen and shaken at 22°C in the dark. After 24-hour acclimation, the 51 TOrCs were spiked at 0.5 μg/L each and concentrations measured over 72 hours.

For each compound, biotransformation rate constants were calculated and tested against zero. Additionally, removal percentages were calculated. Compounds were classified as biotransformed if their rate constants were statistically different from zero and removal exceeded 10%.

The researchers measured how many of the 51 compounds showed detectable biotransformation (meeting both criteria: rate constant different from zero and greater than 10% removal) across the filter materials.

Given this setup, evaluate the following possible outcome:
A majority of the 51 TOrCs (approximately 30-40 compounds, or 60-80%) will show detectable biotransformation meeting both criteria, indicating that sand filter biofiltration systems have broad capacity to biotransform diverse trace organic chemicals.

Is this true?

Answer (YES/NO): NO